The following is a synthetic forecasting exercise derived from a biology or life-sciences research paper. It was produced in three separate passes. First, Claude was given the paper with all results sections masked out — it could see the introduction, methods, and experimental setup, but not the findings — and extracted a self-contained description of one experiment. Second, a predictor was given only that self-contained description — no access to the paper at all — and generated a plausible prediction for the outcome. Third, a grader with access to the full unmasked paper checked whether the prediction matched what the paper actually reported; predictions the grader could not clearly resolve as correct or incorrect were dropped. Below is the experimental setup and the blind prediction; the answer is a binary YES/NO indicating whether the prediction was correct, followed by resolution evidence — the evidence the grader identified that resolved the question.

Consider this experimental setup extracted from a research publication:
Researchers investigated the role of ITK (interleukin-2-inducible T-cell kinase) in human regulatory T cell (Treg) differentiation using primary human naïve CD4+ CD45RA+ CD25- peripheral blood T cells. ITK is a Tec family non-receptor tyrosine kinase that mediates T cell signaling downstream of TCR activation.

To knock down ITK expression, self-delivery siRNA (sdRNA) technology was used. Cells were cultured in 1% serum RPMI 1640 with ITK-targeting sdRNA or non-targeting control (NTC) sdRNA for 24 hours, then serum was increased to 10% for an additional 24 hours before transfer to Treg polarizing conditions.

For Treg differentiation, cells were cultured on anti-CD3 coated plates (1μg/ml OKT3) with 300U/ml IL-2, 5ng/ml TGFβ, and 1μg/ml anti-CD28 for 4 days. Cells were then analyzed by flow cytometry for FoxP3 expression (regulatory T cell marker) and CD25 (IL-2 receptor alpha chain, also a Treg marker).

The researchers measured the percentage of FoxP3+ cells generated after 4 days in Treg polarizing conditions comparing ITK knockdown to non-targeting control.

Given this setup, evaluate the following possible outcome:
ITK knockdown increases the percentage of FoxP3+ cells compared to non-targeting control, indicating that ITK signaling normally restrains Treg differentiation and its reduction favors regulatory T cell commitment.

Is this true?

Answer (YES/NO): YES